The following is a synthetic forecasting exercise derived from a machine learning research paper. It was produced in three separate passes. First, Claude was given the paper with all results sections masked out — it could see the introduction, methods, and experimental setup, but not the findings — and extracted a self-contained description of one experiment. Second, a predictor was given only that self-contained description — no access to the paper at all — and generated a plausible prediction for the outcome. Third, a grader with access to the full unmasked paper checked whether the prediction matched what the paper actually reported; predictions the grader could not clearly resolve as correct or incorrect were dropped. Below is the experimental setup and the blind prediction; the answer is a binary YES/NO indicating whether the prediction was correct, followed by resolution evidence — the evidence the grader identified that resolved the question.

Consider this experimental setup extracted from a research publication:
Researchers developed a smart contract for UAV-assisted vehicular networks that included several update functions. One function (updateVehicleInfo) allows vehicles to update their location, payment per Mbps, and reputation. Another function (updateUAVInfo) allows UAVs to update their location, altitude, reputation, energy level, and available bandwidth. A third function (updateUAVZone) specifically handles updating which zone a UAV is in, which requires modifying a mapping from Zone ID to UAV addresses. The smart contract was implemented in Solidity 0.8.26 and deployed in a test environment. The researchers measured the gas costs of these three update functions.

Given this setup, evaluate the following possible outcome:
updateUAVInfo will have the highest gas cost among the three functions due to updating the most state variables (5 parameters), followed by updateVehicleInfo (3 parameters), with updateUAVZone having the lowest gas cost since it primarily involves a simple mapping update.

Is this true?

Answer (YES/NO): NO